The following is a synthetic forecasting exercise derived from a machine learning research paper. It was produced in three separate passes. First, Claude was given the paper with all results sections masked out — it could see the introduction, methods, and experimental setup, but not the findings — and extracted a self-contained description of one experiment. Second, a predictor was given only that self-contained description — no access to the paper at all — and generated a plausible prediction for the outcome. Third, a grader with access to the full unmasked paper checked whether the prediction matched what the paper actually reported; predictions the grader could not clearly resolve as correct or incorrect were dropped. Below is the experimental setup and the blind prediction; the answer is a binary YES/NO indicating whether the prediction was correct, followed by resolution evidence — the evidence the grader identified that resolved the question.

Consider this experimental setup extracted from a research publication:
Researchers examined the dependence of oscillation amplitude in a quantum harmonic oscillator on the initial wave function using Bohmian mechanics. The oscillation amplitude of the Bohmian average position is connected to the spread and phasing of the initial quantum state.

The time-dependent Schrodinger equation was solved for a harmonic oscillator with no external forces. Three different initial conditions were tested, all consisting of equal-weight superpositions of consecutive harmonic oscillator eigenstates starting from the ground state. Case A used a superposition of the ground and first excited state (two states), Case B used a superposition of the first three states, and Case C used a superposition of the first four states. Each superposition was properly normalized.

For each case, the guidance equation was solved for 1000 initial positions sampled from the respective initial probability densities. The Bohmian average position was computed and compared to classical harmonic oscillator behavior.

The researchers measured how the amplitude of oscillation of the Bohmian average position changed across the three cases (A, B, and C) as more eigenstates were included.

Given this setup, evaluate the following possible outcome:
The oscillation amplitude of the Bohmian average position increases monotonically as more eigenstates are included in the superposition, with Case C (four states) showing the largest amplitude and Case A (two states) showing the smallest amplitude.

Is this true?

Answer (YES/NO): YES